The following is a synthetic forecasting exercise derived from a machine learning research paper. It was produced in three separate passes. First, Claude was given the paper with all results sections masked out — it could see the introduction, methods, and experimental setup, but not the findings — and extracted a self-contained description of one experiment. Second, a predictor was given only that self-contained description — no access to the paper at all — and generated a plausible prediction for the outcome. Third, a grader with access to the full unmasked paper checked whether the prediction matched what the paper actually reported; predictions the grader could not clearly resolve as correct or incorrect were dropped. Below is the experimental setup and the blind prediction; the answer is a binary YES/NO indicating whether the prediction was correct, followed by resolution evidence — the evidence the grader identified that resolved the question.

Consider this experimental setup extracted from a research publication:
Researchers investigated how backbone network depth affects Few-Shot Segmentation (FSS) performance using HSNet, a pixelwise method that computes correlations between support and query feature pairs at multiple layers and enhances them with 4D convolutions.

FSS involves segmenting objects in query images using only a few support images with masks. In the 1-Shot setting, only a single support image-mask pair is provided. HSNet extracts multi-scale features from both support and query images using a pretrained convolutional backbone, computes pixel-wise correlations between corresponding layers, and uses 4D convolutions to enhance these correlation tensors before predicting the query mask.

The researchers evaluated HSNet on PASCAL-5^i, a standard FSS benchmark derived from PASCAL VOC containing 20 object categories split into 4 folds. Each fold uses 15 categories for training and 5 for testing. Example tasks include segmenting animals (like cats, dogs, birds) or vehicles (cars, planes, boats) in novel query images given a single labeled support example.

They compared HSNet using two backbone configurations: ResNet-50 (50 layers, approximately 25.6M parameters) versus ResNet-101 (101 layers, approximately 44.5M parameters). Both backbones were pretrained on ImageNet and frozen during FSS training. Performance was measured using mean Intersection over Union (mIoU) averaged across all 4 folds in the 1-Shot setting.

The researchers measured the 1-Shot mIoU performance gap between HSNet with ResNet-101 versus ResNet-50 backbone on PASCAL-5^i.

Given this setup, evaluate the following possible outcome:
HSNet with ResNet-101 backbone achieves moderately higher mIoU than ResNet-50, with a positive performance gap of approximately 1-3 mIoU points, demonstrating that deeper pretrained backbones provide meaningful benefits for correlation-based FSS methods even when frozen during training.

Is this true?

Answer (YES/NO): YES